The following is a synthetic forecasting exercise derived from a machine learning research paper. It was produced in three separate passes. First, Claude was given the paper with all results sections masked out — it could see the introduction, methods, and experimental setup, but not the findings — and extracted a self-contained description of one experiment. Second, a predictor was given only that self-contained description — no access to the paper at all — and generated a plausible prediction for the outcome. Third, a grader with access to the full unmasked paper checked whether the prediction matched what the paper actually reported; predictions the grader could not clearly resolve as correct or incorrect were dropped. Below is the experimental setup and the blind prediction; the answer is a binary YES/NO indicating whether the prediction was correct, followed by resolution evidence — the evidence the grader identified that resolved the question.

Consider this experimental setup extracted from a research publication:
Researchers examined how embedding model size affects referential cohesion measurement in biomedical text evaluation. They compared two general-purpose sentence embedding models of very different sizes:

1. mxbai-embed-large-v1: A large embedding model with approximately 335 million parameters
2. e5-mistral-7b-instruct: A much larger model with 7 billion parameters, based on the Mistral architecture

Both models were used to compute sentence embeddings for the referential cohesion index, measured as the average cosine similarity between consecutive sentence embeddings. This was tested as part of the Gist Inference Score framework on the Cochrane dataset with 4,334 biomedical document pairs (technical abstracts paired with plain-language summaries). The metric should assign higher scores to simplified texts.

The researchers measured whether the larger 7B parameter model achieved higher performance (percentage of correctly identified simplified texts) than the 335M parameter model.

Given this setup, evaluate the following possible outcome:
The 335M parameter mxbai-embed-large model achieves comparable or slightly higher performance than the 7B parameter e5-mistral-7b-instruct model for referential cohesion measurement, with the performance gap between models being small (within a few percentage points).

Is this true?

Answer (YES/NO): YES